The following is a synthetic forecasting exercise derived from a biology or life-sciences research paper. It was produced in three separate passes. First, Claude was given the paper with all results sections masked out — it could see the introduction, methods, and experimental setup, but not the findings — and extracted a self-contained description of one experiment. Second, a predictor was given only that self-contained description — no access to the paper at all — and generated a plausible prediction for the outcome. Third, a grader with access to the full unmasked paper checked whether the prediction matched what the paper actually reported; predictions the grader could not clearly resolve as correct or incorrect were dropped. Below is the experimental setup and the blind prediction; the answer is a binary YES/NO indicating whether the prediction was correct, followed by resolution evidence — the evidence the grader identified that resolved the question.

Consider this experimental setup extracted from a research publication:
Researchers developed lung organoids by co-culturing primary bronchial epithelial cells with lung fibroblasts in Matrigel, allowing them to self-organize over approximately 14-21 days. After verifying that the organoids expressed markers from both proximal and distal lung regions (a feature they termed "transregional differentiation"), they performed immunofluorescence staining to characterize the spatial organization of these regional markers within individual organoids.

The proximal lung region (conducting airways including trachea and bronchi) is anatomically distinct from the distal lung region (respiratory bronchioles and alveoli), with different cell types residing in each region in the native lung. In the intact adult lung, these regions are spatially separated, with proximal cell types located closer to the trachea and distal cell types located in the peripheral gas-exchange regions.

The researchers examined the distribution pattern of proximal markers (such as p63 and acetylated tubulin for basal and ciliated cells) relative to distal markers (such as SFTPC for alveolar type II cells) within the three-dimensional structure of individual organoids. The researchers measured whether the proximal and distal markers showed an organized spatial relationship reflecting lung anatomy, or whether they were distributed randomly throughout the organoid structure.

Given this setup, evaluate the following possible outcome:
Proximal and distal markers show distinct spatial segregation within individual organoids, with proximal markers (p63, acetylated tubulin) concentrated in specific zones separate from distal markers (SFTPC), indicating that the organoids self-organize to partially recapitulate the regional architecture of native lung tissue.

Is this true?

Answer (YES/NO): NO